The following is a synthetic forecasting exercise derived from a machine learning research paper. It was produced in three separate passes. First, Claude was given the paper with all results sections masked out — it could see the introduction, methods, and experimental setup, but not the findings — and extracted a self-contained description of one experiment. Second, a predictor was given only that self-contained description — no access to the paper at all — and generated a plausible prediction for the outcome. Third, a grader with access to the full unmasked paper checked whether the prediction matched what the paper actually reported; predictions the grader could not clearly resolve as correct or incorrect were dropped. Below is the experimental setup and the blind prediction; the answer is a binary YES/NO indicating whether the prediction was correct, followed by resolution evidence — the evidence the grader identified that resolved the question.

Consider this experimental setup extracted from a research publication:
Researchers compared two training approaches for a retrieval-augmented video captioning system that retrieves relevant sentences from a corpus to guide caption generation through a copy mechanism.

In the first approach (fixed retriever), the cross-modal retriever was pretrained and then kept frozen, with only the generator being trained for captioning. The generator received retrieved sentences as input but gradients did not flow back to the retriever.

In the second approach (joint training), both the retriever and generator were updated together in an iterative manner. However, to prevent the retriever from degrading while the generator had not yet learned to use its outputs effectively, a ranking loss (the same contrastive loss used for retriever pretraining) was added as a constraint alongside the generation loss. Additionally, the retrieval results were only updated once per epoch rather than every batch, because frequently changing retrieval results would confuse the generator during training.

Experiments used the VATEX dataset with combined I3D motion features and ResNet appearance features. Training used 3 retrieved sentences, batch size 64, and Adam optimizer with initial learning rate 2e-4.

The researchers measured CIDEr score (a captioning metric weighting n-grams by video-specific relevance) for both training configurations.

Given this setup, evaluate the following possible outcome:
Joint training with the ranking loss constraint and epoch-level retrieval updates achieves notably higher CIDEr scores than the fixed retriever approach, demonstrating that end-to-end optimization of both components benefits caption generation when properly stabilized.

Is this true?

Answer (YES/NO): NO